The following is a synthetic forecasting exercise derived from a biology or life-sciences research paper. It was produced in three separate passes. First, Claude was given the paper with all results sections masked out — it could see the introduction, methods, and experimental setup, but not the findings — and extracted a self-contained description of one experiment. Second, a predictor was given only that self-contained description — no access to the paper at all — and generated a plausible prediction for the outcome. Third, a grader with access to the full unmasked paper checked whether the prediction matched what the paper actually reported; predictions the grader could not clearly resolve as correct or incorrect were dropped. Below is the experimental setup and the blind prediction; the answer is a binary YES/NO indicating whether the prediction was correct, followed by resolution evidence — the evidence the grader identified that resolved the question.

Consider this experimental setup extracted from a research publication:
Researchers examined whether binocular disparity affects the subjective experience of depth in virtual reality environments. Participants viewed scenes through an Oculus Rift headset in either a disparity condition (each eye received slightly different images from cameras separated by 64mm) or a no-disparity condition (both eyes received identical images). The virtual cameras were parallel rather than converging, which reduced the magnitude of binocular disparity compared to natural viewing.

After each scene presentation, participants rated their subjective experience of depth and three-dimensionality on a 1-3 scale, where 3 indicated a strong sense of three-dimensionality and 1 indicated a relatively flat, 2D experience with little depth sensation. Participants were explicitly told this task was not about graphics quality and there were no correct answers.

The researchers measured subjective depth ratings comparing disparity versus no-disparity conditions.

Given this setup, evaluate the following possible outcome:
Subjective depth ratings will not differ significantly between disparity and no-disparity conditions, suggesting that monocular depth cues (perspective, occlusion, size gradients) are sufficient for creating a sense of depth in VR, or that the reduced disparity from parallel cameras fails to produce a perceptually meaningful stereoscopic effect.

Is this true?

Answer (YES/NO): NO